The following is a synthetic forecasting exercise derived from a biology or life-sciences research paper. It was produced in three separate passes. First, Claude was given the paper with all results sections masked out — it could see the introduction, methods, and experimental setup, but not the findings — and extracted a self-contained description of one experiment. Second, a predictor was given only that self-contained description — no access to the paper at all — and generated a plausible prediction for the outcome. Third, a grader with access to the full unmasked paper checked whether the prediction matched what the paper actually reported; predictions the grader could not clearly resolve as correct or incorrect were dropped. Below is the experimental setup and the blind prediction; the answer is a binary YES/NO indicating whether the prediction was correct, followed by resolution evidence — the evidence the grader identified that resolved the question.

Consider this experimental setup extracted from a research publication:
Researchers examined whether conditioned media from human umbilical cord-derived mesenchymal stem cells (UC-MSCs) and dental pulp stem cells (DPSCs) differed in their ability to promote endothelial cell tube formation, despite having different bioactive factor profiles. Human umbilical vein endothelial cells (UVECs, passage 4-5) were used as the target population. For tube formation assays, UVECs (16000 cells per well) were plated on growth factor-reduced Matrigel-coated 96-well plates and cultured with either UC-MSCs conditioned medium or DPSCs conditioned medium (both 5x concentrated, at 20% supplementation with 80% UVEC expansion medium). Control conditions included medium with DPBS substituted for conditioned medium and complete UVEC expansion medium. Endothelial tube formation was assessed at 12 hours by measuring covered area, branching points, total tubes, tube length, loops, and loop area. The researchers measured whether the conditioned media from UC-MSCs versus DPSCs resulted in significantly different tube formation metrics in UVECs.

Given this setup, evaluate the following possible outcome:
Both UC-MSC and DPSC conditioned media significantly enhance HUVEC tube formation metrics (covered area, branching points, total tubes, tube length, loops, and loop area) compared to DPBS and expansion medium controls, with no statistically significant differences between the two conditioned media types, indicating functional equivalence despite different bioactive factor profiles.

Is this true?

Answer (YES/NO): NO